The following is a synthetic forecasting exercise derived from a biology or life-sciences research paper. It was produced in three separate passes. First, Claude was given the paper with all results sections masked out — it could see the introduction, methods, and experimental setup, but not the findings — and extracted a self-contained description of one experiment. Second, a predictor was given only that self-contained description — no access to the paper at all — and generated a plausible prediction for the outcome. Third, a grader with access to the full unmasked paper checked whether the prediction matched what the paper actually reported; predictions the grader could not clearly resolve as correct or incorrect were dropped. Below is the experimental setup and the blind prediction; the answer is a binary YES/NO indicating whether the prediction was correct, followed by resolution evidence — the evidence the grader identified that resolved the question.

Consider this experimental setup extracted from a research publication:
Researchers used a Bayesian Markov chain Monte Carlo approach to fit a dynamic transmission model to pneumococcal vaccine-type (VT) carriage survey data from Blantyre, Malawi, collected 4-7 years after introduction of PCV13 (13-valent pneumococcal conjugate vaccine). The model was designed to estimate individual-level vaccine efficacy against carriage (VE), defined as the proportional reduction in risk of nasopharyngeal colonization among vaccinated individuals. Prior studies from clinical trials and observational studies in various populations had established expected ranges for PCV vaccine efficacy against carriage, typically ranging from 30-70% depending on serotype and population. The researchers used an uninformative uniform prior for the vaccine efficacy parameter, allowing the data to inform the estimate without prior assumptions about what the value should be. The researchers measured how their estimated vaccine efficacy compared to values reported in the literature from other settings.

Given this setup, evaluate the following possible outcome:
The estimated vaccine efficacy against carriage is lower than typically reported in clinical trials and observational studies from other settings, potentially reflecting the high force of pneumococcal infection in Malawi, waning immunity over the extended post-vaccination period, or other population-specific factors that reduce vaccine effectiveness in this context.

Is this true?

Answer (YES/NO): NO